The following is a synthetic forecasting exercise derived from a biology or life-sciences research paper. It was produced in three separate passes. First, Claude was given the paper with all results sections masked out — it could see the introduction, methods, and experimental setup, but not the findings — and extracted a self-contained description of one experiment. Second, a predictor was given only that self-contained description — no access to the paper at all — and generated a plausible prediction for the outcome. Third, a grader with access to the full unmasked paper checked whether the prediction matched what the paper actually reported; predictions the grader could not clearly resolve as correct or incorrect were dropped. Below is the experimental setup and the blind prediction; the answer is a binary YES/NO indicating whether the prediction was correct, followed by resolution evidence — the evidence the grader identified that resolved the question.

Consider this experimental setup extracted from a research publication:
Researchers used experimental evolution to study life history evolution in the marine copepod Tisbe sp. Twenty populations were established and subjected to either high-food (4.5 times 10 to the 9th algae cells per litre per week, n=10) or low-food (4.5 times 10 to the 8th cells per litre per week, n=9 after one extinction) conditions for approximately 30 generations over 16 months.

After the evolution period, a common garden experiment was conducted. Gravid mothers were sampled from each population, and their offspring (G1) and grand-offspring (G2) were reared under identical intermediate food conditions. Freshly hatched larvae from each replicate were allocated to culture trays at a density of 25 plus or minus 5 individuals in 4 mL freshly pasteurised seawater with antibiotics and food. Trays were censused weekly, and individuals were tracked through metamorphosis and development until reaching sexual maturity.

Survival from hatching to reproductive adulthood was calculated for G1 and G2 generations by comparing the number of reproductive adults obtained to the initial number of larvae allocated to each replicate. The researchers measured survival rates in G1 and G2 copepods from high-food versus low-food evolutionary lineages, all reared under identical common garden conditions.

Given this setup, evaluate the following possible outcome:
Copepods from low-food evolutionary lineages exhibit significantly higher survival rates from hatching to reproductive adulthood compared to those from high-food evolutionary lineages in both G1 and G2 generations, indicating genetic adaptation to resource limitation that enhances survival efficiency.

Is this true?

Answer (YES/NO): NO